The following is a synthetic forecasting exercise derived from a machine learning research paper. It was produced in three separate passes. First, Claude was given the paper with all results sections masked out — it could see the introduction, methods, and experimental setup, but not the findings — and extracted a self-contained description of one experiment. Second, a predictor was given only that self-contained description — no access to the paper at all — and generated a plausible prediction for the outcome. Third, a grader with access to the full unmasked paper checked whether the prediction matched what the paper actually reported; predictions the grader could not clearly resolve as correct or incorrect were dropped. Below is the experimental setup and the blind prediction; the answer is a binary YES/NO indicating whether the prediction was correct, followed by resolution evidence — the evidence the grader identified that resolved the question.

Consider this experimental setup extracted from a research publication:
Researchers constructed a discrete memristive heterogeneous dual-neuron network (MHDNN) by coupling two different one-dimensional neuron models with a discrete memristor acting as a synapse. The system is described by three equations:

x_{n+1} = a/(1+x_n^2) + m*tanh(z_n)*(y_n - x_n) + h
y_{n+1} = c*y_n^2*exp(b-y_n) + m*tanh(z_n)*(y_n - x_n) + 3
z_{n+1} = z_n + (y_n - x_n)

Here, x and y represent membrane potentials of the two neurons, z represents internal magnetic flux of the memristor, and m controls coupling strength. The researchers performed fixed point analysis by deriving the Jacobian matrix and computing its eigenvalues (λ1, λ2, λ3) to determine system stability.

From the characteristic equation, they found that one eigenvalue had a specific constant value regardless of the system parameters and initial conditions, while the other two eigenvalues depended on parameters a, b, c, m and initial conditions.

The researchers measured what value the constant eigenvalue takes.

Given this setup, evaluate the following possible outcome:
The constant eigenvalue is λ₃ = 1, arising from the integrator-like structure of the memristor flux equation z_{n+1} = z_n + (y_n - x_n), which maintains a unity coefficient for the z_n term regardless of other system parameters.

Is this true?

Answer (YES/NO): NO